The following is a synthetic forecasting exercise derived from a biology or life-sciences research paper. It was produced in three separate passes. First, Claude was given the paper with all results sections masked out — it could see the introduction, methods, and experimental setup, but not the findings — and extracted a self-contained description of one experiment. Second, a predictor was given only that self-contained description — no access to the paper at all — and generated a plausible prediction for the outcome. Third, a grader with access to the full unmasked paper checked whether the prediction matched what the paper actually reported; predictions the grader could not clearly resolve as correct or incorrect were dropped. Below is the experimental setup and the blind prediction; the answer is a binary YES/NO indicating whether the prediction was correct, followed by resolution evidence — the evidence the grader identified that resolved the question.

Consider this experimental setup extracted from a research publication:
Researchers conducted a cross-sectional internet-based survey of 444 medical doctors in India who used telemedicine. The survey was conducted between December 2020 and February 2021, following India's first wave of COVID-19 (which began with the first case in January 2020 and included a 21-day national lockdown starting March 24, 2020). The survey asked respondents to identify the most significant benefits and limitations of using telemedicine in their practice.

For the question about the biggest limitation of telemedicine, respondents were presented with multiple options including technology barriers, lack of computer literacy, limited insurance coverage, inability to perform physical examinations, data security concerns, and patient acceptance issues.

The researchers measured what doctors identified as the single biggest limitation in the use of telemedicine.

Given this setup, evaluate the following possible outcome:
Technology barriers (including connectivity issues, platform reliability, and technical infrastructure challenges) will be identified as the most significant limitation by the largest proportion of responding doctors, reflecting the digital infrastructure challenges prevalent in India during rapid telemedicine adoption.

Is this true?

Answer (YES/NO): NO